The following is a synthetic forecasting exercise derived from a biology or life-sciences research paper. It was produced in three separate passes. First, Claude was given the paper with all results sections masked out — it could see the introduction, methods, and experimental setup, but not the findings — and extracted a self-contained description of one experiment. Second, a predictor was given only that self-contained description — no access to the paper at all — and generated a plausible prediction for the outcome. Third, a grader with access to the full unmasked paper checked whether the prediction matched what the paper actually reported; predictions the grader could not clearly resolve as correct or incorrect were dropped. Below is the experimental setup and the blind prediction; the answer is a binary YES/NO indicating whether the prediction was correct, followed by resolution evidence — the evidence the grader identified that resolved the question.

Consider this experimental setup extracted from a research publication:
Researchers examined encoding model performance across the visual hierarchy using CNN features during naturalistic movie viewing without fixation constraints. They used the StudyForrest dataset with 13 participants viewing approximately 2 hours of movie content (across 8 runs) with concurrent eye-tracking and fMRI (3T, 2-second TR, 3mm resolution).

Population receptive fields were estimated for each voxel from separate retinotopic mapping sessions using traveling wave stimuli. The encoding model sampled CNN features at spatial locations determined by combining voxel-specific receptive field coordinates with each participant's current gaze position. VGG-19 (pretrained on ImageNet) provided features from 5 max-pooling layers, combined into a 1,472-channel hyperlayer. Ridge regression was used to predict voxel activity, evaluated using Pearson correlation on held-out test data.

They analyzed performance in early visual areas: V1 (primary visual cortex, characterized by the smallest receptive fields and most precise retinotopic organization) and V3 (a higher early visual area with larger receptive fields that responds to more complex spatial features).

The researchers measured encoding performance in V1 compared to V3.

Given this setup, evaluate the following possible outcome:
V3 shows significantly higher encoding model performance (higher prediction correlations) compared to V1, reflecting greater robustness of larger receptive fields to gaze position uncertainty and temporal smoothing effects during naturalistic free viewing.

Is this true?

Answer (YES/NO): YES